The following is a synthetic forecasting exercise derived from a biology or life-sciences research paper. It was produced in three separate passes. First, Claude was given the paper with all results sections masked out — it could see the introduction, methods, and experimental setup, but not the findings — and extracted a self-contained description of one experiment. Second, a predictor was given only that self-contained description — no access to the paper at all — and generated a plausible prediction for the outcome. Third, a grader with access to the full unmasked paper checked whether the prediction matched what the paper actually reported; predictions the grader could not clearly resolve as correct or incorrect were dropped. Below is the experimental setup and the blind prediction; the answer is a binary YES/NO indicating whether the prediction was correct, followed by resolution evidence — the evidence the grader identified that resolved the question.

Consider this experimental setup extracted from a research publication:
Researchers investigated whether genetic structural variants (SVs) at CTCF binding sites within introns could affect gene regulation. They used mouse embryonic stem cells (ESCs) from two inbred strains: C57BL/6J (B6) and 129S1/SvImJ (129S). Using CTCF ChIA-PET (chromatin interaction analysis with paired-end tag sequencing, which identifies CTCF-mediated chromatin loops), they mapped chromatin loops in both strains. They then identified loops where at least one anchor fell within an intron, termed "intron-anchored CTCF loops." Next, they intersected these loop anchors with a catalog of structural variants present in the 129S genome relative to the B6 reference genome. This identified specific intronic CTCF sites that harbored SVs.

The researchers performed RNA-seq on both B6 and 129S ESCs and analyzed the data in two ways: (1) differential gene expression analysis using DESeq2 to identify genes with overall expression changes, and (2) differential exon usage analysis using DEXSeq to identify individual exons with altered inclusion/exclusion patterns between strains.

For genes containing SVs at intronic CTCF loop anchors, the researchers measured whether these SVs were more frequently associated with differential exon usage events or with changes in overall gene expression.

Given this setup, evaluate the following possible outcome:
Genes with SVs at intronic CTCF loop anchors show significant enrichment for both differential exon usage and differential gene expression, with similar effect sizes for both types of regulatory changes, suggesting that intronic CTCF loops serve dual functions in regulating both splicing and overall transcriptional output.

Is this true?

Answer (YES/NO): NO